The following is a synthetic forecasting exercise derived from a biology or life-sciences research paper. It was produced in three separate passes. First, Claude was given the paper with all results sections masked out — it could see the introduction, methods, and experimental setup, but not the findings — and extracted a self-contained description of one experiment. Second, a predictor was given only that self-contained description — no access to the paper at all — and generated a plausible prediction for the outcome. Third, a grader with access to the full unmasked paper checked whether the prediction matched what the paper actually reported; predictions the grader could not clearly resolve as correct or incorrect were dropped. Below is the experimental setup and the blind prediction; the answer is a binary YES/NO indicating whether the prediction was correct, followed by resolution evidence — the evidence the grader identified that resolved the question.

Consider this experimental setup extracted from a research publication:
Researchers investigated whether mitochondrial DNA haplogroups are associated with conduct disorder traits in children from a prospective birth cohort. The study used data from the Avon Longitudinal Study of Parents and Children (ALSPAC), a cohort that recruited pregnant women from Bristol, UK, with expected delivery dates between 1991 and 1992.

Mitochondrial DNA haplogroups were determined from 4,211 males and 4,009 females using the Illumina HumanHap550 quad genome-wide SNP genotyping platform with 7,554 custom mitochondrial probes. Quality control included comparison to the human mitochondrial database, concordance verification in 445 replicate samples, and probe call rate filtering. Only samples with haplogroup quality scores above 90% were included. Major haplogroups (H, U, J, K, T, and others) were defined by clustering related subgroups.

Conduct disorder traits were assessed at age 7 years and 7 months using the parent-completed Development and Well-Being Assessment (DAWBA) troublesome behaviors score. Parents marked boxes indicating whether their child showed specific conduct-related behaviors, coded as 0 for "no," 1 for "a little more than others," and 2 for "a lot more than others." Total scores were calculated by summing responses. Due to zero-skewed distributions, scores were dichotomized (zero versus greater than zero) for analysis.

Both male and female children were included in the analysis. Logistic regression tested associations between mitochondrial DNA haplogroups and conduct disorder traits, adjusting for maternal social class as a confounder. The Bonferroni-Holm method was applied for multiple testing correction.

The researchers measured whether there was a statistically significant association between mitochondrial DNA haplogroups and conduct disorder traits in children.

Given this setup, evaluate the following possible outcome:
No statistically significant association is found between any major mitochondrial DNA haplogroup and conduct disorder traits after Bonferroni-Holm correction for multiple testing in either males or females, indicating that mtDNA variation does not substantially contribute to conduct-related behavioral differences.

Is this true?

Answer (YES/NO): YES